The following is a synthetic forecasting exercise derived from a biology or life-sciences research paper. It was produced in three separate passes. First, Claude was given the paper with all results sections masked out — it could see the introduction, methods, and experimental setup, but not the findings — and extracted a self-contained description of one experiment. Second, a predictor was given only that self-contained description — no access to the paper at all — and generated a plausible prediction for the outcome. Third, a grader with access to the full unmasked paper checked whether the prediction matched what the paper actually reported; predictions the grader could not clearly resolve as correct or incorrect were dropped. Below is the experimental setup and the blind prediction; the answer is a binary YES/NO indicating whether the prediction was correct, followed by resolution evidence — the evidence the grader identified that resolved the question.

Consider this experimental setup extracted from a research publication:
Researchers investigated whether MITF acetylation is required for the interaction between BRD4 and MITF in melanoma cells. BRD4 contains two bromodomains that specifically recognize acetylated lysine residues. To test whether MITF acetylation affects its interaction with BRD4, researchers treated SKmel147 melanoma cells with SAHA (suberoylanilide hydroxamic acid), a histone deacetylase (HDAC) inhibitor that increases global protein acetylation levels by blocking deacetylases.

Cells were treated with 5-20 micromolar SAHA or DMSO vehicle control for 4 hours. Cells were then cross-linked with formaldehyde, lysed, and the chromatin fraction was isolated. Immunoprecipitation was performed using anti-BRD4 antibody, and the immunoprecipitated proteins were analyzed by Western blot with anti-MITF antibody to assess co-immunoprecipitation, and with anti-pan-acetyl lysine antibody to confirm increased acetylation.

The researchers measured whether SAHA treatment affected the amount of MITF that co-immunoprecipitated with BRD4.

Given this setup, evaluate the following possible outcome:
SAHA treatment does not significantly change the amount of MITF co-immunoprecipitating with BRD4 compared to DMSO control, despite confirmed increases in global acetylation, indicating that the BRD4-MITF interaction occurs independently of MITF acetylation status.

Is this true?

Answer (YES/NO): NO